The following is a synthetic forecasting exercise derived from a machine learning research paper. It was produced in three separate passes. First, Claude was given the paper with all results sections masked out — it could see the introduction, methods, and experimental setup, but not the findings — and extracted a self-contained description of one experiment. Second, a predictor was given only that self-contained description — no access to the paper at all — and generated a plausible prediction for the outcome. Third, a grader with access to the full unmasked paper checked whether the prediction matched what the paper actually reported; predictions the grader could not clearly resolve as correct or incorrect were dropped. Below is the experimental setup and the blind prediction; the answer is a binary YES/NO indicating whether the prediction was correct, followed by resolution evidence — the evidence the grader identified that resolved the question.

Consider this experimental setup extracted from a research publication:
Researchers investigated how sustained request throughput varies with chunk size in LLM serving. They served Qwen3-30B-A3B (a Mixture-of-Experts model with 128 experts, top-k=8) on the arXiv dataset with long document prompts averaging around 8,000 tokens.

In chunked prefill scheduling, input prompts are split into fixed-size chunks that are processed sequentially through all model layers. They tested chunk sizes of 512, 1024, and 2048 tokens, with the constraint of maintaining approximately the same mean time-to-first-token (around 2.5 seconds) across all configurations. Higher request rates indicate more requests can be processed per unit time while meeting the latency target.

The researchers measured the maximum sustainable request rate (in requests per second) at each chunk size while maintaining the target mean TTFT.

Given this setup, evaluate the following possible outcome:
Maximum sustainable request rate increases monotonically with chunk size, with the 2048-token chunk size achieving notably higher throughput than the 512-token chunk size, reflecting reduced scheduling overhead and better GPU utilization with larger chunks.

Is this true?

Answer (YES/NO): YES